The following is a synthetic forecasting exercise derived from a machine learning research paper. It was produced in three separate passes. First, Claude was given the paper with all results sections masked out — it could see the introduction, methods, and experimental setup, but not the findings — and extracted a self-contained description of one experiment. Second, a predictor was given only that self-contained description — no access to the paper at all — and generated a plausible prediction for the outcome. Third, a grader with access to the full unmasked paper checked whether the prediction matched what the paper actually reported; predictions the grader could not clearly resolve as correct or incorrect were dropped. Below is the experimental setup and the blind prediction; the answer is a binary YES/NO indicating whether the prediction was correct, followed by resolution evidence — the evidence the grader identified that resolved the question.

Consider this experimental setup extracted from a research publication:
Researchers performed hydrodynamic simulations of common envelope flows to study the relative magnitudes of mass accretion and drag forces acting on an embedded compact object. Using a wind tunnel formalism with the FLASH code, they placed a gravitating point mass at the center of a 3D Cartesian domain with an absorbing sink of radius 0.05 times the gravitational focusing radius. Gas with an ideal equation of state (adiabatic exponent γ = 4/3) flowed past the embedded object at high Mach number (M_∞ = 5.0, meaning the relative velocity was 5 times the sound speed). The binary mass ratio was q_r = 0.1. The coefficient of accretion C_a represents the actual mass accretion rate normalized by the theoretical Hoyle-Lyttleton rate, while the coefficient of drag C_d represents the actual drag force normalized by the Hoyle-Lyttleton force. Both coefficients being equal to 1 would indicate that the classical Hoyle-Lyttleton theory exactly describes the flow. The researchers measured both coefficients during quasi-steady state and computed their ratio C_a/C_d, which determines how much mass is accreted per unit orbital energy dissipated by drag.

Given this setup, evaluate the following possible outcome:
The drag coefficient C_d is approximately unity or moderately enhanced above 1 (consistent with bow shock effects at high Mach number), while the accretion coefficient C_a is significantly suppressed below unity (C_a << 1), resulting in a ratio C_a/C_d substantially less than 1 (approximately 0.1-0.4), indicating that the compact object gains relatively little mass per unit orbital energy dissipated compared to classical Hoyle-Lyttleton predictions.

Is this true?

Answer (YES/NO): NO